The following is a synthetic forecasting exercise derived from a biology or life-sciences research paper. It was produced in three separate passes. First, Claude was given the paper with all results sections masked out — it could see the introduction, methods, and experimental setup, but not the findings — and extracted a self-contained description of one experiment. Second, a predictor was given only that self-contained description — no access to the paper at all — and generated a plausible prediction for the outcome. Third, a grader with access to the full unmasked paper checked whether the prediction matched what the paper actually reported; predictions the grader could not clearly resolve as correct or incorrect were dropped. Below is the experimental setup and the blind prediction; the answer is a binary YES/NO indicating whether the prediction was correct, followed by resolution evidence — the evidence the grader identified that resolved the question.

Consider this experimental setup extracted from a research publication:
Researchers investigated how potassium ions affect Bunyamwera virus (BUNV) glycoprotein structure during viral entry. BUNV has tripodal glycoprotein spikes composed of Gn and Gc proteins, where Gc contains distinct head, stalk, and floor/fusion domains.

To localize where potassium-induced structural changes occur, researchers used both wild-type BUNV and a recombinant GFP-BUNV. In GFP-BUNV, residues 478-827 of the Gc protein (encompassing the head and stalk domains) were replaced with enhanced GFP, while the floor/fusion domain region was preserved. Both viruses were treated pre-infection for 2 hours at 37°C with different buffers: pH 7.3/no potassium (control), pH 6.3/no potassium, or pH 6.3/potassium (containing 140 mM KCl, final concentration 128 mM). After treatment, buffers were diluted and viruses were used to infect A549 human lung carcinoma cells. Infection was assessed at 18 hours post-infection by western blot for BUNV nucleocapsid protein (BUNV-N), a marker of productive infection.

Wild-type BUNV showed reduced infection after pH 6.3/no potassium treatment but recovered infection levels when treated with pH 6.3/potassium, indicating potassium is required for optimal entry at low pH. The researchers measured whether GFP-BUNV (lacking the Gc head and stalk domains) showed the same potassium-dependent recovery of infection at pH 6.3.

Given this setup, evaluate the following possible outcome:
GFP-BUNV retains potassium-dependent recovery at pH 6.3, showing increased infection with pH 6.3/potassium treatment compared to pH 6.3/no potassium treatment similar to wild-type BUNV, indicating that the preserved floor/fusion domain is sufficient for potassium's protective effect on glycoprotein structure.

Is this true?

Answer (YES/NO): YES